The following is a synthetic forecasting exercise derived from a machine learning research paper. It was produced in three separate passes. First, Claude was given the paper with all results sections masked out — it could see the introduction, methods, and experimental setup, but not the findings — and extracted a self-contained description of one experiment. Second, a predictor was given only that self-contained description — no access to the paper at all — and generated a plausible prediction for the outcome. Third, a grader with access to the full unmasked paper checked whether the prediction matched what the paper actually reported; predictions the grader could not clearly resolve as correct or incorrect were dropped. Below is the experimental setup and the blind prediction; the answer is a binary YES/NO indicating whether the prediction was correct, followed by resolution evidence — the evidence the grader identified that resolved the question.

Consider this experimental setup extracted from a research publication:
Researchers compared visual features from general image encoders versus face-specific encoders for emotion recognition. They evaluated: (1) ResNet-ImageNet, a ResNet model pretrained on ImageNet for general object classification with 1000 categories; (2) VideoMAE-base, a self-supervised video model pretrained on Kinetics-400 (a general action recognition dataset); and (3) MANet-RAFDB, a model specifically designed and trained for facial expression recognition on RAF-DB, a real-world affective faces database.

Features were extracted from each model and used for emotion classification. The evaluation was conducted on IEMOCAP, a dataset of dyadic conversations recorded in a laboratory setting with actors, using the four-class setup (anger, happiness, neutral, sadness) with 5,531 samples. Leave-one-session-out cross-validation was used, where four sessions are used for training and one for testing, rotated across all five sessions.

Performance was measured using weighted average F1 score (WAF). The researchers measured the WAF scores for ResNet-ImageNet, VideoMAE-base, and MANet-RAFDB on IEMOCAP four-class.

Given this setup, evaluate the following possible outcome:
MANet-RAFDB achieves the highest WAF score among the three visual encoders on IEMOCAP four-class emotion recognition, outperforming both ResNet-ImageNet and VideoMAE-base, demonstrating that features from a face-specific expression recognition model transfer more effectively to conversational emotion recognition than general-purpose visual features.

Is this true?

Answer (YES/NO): YES